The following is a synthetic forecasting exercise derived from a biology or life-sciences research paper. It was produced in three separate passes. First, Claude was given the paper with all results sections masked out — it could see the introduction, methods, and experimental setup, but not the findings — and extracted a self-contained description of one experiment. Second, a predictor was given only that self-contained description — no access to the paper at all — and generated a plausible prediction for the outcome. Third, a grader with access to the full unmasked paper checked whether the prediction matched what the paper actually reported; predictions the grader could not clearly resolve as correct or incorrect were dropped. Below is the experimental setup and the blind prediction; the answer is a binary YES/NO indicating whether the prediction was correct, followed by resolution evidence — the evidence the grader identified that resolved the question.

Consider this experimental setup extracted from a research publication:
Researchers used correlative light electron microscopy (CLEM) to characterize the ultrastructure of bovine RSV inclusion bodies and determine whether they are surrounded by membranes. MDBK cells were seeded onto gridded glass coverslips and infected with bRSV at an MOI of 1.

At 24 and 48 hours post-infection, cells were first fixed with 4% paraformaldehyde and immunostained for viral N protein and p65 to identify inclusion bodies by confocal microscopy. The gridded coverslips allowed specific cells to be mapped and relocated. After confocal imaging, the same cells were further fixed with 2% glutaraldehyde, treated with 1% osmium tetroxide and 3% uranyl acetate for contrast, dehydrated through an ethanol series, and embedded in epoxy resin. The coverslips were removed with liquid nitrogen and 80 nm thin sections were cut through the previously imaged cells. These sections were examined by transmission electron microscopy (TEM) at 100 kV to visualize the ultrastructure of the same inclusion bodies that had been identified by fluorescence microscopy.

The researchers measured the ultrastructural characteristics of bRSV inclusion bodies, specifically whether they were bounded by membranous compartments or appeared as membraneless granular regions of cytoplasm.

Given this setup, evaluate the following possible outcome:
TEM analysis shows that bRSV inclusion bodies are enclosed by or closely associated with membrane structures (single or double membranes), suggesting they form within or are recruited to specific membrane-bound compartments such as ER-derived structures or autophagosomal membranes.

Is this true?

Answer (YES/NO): NO